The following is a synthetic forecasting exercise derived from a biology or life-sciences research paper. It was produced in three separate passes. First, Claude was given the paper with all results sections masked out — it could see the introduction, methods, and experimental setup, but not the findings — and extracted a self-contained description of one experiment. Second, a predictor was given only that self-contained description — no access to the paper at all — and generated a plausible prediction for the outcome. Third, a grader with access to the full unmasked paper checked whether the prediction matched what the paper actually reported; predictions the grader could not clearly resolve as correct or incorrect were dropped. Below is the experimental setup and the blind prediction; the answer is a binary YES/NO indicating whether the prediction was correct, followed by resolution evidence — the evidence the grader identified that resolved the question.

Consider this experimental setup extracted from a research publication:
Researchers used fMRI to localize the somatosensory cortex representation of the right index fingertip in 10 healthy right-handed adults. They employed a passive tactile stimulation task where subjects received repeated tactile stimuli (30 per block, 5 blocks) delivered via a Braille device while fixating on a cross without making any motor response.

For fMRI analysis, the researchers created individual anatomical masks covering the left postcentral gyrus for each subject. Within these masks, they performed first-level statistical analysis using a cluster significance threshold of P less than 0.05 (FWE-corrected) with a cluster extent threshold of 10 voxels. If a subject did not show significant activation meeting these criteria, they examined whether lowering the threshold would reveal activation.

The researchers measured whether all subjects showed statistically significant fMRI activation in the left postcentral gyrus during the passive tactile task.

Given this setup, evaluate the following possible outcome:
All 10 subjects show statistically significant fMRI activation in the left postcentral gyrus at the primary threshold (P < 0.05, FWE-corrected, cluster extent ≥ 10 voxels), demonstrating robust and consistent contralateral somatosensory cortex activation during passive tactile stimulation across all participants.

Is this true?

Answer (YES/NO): NO